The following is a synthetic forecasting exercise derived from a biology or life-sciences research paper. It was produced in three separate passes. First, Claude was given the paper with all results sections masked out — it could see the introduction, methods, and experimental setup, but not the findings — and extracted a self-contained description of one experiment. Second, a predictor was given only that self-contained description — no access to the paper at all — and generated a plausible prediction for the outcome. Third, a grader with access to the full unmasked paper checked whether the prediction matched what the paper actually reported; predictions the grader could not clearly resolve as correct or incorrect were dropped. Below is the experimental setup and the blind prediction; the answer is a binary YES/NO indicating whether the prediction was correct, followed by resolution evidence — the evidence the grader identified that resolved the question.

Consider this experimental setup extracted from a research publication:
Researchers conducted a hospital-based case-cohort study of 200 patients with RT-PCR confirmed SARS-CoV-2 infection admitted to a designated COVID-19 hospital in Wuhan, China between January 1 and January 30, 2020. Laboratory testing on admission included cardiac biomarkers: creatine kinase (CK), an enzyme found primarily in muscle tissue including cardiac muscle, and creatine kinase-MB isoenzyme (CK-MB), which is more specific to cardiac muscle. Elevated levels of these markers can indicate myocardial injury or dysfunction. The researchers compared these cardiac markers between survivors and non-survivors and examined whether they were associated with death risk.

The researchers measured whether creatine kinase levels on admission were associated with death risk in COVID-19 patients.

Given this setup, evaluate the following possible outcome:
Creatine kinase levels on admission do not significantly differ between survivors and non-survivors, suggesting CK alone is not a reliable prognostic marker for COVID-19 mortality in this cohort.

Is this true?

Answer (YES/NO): NO